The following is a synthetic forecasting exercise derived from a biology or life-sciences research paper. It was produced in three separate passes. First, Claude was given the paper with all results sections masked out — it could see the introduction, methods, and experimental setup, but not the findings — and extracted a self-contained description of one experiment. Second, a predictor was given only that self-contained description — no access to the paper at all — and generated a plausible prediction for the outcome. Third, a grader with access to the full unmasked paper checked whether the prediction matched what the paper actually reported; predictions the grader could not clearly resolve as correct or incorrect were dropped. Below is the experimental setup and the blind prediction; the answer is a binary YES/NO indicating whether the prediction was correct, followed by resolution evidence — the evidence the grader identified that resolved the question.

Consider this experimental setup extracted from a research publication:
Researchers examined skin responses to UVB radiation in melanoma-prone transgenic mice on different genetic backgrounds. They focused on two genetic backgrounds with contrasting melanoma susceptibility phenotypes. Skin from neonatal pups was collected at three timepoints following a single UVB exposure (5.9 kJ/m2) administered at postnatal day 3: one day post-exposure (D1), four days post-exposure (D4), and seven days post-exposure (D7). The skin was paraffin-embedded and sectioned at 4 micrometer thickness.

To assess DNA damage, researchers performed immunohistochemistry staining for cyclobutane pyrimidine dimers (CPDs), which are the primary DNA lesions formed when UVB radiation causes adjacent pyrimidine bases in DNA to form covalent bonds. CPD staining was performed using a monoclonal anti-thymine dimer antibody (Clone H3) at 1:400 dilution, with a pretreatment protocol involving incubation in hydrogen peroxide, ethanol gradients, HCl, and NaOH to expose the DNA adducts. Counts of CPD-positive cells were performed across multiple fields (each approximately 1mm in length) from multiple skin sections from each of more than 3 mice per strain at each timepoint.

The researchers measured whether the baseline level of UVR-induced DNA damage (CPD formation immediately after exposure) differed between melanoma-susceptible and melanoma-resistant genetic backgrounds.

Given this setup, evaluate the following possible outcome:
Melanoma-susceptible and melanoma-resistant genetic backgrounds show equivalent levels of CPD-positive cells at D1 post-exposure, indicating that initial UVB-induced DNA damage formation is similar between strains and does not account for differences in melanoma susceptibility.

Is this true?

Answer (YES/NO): YES